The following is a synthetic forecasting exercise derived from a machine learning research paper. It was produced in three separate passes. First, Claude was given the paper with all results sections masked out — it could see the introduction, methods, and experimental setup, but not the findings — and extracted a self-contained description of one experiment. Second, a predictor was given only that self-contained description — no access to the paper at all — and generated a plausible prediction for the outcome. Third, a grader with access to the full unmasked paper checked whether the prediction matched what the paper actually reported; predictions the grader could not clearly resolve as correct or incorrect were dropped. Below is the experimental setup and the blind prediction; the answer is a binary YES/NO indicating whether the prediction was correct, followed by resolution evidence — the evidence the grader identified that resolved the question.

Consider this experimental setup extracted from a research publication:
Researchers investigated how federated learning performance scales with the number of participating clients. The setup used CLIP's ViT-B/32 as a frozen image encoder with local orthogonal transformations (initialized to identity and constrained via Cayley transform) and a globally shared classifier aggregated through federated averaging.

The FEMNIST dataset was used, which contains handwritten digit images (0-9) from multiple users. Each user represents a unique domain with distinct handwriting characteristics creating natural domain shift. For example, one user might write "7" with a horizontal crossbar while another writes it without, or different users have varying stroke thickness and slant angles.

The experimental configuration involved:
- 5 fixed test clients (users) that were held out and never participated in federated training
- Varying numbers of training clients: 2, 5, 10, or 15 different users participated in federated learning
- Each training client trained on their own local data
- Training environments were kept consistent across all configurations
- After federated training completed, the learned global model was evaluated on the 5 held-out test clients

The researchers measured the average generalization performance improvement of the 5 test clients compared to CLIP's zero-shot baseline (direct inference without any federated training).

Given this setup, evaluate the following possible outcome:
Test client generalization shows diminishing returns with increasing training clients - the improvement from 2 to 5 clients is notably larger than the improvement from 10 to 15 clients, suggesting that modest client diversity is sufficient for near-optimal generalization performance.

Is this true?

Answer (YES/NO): YES